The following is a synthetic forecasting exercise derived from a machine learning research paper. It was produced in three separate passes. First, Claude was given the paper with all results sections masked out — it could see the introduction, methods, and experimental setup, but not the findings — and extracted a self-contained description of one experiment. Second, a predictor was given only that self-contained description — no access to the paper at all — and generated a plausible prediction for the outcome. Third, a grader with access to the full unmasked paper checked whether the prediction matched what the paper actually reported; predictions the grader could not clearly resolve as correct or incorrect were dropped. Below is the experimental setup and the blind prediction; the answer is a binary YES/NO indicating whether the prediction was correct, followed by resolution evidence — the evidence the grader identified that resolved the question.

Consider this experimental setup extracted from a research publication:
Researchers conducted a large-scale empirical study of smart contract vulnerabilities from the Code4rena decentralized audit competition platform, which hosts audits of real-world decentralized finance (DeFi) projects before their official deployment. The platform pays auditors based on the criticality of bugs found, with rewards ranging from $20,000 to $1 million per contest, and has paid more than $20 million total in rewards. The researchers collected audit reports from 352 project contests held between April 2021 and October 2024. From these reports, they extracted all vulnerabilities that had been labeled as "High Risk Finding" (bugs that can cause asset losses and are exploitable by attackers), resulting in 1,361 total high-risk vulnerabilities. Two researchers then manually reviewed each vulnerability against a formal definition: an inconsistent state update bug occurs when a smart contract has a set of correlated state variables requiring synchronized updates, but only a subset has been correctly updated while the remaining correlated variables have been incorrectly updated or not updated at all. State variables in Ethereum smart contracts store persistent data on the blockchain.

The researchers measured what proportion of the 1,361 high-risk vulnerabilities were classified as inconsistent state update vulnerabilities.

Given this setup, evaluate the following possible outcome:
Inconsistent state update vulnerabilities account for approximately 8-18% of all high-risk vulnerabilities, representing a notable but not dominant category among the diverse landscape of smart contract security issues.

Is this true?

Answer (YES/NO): YES